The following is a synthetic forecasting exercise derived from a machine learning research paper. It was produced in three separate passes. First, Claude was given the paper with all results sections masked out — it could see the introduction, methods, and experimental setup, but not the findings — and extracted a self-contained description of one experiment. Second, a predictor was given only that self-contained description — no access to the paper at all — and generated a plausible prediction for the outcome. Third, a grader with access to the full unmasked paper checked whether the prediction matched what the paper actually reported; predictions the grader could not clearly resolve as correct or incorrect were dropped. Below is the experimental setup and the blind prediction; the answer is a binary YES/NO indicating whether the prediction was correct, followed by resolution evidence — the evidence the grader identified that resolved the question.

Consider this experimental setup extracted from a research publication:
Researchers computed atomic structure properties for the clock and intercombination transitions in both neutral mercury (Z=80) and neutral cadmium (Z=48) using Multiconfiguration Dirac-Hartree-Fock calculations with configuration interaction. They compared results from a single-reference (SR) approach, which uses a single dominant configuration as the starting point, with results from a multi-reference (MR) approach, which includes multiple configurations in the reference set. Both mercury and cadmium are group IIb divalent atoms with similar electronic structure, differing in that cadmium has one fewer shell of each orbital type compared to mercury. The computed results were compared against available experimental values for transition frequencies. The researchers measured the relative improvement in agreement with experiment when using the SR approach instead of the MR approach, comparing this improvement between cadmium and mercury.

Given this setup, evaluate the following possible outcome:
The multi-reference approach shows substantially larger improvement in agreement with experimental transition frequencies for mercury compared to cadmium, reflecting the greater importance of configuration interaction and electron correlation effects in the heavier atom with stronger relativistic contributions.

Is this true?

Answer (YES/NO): NO